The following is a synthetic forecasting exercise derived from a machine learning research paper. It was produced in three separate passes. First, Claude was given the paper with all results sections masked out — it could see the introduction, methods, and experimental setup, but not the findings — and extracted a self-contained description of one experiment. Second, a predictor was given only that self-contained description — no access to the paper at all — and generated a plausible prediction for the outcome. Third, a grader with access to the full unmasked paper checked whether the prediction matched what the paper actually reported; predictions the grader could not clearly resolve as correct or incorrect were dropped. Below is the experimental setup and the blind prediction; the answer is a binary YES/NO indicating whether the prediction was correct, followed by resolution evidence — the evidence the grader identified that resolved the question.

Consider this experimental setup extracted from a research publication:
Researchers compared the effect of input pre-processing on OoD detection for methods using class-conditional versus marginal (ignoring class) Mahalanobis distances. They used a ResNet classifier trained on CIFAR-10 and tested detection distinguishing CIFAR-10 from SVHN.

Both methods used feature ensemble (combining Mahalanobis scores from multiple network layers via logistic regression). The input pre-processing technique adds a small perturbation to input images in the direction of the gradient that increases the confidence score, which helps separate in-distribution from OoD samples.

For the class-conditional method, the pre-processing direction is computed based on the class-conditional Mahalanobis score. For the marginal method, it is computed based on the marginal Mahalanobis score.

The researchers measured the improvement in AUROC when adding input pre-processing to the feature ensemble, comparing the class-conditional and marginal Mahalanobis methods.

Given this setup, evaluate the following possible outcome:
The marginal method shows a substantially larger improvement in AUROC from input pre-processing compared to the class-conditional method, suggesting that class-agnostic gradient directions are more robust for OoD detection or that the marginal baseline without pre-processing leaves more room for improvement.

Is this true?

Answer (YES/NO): NO